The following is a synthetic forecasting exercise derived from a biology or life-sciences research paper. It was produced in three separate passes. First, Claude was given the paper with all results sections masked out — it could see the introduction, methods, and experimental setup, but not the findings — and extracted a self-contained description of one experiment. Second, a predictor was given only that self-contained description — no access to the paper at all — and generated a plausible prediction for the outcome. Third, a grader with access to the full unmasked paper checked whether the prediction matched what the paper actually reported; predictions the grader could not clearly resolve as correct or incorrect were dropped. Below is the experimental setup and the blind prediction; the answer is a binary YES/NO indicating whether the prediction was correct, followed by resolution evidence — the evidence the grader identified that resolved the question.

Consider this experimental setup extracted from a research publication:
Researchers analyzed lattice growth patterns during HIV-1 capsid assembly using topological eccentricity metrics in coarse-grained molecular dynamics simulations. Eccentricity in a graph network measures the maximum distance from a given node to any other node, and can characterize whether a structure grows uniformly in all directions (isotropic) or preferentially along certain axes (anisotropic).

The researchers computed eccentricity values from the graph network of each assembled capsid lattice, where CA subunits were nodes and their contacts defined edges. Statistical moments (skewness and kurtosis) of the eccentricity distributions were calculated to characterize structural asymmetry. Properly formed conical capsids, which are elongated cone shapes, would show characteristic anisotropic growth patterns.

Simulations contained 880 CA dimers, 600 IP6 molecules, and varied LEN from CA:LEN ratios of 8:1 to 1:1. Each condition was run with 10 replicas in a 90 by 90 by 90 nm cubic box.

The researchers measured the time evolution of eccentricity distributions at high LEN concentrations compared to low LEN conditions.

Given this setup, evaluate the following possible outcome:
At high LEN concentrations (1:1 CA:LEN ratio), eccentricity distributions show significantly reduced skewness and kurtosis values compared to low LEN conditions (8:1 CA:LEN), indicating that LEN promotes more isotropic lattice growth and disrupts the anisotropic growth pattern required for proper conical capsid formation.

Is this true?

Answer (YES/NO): NO